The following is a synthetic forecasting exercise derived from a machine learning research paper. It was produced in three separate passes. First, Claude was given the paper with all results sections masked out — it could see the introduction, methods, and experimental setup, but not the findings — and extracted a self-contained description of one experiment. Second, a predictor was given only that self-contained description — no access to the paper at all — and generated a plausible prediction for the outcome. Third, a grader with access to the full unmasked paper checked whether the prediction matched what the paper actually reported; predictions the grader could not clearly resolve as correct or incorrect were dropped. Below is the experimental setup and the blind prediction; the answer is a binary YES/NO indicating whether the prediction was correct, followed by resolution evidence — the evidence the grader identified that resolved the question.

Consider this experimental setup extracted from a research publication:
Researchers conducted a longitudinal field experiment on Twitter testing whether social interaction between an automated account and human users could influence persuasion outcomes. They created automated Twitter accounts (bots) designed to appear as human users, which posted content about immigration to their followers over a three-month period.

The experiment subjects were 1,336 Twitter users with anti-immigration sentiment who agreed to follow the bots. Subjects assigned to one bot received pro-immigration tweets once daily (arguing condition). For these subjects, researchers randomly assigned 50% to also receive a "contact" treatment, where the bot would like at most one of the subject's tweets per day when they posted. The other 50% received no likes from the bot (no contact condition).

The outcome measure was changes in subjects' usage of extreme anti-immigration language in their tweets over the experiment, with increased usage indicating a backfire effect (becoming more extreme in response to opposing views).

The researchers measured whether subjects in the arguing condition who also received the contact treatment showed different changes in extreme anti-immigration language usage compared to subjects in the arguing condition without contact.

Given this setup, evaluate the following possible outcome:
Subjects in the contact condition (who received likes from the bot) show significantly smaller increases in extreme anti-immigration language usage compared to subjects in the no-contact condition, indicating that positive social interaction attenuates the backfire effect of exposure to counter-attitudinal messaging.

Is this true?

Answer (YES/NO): NO